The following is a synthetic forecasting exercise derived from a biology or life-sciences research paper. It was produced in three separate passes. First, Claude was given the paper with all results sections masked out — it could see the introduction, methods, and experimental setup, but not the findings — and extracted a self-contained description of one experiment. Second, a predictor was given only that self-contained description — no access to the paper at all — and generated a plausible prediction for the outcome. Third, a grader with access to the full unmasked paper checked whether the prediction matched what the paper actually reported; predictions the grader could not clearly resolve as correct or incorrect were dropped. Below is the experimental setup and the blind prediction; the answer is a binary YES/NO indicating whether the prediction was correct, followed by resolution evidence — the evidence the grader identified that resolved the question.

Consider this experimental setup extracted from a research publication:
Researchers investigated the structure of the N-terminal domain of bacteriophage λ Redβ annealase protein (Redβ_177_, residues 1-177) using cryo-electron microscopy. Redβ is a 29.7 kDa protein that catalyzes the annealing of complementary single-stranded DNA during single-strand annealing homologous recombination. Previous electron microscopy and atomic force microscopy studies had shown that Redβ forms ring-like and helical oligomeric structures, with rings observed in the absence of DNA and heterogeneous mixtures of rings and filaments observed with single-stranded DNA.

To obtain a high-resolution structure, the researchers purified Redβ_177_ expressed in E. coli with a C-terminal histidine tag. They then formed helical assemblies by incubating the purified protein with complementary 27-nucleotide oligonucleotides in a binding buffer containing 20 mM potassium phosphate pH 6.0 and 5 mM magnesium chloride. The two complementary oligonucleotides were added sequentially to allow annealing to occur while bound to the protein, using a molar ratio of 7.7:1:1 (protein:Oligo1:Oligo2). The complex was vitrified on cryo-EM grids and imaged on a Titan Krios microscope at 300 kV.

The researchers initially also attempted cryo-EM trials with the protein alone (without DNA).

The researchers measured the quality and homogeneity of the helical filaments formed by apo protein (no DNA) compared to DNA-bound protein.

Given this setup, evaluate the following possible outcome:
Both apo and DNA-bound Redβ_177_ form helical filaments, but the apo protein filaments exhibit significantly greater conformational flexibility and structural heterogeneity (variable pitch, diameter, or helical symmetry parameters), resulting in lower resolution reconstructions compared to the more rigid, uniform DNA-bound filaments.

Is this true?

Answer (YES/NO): YES